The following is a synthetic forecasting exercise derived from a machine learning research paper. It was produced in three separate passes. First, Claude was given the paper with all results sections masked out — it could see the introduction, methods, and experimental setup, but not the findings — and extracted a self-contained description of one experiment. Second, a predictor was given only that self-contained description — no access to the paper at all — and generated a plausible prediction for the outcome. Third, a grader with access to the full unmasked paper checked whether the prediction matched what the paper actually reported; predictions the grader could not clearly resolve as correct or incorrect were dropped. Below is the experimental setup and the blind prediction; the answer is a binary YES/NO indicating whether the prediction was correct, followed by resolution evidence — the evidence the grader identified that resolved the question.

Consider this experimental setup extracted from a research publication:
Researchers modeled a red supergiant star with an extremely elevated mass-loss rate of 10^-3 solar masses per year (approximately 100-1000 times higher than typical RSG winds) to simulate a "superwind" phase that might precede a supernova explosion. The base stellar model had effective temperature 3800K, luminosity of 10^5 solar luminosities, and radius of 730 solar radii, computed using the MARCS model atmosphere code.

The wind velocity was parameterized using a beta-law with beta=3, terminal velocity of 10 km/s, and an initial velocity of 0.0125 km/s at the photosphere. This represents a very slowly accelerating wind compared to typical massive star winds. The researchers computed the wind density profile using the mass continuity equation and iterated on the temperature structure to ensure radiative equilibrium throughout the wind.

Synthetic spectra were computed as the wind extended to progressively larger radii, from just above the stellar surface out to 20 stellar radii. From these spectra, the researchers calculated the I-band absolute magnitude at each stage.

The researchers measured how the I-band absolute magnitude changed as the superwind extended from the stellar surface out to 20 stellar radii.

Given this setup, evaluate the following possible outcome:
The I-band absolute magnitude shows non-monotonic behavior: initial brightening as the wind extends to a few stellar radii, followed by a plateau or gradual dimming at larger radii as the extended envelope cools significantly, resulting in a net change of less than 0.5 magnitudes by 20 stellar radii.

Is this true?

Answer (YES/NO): NO